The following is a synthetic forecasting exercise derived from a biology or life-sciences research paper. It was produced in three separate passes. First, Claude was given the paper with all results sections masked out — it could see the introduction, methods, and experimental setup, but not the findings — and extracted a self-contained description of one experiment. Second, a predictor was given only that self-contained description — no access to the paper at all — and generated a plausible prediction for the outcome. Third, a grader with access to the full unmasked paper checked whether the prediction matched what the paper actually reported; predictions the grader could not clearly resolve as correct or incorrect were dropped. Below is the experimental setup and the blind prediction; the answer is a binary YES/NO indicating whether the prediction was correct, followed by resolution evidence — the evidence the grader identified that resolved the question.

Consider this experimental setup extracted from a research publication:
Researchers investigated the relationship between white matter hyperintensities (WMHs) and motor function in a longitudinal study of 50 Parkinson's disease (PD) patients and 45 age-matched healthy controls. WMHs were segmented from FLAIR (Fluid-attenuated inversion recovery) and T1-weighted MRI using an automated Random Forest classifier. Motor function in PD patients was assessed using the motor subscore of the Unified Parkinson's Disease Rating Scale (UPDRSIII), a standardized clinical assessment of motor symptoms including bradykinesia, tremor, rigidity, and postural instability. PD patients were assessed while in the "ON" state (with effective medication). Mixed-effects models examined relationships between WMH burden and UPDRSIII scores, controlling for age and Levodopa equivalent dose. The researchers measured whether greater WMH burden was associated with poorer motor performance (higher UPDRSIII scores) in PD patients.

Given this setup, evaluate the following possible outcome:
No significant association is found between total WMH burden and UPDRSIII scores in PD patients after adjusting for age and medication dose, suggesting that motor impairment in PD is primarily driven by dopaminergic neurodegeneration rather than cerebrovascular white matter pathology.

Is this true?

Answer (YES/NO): NO